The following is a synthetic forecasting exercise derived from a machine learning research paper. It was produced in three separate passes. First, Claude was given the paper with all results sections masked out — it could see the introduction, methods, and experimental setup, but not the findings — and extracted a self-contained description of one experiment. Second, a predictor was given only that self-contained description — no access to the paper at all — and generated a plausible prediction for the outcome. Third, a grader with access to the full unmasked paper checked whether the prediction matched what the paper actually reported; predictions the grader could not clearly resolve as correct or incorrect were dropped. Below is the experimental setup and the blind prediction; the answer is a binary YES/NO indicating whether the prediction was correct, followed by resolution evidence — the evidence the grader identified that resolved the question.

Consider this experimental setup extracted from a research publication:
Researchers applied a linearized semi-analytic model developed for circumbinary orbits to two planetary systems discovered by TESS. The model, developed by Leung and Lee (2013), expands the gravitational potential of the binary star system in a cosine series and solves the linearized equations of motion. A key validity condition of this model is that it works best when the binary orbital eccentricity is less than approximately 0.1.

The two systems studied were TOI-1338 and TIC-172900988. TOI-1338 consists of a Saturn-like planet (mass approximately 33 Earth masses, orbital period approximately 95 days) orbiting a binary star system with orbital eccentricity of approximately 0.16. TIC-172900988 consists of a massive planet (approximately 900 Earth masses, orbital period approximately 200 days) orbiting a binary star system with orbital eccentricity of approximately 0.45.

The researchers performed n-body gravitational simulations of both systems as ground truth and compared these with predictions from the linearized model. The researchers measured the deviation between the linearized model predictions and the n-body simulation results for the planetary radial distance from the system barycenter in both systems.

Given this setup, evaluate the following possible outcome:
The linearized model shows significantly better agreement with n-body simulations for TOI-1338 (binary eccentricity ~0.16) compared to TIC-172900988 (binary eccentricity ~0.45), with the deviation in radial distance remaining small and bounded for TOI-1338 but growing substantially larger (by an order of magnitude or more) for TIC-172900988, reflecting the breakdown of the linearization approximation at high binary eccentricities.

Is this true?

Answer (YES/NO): NO